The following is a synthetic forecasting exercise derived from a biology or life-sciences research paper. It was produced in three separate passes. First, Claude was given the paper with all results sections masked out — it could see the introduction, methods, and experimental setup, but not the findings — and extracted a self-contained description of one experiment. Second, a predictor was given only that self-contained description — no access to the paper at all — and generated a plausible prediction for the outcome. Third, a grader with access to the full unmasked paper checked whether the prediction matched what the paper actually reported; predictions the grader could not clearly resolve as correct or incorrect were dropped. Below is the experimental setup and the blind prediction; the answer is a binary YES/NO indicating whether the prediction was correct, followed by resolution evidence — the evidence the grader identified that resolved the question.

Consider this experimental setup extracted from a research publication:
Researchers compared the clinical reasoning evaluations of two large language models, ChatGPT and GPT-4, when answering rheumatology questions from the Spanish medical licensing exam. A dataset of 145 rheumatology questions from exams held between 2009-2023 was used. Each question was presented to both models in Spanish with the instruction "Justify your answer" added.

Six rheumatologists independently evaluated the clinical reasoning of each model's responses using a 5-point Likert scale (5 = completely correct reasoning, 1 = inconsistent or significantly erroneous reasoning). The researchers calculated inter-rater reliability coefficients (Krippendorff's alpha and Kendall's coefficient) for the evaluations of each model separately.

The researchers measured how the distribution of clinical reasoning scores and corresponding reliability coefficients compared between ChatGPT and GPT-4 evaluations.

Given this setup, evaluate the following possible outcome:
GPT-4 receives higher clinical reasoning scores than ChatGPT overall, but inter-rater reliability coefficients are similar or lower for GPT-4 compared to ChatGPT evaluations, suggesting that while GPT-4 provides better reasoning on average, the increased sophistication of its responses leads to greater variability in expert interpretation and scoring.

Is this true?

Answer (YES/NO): YES